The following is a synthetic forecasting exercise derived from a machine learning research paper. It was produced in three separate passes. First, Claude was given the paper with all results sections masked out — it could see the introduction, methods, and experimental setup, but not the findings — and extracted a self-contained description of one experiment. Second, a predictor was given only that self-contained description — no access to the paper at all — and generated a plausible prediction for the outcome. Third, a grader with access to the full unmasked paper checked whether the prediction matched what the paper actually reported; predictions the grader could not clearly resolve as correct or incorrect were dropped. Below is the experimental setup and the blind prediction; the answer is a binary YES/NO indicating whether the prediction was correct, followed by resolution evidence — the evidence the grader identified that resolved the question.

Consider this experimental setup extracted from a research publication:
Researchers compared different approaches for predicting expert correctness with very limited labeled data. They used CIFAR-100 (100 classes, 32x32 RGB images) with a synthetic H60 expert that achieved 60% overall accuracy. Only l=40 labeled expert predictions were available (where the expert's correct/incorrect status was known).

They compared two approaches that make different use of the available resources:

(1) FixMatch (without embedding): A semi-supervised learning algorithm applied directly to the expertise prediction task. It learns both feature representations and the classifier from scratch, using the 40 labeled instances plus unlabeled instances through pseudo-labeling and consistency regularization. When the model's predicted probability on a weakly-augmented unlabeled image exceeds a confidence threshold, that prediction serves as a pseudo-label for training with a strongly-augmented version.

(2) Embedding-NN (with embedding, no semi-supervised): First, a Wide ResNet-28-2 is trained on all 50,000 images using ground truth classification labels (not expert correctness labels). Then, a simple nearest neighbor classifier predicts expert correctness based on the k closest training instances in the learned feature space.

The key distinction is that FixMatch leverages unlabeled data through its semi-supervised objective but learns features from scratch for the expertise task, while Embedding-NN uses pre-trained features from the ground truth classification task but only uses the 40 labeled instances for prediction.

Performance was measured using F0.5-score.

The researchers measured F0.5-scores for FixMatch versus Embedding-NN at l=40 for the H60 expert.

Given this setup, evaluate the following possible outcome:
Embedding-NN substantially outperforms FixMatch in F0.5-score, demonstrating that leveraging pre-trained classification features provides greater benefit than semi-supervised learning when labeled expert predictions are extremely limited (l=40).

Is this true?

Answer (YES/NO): YES